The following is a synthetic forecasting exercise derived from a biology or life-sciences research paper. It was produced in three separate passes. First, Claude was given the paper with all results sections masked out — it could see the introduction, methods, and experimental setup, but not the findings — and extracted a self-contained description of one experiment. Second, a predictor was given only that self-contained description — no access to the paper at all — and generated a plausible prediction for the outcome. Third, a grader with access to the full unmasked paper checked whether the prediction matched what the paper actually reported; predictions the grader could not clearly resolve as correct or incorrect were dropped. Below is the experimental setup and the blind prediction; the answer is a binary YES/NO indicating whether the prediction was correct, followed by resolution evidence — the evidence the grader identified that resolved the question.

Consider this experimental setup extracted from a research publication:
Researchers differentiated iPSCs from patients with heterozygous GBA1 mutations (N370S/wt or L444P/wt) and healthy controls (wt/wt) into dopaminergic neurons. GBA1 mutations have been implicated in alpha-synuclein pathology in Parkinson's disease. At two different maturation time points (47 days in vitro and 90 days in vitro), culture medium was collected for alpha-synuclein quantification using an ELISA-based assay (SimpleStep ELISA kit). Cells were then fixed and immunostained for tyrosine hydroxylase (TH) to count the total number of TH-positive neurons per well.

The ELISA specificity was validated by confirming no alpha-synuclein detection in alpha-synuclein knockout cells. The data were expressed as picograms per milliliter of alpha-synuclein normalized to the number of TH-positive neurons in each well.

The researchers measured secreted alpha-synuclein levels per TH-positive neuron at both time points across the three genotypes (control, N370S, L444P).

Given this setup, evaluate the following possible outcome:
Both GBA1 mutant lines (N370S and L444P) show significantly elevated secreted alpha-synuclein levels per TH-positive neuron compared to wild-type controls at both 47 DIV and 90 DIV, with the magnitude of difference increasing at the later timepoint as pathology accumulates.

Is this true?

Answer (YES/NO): NO